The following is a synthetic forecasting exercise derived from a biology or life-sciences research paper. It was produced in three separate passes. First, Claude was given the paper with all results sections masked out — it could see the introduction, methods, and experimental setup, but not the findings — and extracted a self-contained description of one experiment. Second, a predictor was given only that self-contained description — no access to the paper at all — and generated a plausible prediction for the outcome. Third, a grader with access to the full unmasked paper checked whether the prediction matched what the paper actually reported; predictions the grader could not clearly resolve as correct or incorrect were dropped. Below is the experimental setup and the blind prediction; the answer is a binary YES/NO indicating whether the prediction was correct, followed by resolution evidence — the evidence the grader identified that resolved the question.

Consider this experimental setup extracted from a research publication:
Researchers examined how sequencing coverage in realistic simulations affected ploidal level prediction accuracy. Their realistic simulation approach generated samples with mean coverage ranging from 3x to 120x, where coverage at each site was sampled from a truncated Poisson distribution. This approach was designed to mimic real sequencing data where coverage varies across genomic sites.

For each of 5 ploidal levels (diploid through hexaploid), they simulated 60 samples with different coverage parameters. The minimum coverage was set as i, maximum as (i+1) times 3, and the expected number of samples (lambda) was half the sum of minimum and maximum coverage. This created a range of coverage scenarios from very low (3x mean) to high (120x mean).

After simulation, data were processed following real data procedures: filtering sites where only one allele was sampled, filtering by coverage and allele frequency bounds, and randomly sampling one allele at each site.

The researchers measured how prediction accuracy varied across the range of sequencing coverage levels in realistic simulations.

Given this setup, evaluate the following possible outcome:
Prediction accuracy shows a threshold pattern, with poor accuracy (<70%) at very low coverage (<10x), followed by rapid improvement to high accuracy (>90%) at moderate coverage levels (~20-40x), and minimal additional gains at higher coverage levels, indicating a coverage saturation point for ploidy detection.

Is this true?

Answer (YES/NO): NO